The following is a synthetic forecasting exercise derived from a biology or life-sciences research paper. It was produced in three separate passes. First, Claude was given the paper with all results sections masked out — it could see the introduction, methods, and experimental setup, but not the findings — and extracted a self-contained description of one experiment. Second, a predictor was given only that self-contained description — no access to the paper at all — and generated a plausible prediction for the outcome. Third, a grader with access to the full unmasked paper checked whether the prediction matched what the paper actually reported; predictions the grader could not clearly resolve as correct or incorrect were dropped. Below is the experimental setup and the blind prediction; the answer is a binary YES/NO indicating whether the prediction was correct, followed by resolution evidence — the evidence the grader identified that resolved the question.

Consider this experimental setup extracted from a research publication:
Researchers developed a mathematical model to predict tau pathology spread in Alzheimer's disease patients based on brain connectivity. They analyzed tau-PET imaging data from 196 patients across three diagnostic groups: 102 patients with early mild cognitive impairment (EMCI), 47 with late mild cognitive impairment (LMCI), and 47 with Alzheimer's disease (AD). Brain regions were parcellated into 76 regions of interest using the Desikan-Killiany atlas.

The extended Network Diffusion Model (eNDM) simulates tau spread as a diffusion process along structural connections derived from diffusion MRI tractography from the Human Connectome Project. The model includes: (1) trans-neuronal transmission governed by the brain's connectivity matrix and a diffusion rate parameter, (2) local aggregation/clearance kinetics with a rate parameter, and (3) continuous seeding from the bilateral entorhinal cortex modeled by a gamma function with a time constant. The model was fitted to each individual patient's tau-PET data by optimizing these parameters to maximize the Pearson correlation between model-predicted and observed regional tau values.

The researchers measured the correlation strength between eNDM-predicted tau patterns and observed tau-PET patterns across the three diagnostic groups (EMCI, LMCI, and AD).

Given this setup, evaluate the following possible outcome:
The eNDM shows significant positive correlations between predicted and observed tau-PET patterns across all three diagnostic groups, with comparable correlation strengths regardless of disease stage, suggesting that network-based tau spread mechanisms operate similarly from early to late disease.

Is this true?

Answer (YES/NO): NO